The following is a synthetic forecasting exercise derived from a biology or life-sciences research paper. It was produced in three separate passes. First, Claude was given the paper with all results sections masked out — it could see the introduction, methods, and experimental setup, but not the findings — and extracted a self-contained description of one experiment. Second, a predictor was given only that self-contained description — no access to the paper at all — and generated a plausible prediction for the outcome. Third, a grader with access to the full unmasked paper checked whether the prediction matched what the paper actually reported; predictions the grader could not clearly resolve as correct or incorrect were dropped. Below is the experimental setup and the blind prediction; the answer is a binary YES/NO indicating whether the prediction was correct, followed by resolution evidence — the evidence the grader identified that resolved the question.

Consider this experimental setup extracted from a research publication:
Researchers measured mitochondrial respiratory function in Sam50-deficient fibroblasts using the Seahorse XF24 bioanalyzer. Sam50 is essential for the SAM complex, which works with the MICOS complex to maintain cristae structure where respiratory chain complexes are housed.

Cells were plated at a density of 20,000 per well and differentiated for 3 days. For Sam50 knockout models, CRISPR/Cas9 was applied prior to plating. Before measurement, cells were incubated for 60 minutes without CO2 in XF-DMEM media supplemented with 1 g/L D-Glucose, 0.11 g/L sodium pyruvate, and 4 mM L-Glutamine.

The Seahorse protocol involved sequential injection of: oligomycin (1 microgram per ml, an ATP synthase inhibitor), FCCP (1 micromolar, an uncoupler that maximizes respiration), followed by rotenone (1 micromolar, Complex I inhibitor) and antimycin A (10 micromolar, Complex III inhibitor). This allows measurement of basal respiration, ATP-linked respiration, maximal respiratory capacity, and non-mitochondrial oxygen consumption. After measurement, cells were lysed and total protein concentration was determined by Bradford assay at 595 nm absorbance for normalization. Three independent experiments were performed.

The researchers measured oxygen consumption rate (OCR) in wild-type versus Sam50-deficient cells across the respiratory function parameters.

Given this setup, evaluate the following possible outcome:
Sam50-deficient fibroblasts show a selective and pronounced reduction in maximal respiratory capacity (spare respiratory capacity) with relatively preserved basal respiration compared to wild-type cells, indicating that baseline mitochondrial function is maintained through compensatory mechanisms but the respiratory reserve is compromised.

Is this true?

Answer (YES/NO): NO